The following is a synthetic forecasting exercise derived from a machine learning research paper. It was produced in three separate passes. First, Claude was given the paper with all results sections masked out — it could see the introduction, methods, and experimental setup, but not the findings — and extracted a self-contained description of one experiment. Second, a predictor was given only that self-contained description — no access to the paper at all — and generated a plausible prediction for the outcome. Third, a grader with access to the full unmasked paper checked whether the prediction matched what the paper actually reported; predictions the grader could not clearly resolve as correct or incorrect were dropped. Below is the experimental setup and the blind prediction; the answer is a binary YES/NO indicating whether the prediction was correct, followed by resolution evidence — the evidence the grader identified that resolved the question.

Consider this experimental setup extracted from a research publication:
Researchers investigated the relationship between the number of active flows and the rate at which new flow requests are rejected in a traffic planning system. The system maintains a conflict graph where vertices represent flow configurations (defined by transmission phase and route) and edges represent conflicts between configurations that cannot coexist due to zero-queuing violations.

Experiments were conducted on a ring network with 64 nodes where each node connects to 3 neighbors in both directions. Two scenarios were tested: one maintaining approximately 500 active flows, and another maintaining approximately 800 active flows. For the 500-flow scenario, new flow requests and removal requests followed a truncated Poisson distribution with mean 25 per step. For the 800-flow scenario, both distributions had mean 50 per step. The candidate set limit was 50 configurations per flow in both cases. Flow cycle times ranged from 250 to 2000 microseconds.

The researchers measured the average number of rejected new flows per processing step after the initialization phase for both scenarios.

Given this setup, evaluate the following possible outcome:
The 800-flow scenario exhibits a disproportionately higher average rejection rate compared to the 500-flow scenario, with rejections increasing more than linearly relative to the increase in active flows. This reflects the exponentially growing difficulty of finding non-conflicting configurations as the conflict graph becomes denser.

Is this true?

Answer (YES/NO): YES